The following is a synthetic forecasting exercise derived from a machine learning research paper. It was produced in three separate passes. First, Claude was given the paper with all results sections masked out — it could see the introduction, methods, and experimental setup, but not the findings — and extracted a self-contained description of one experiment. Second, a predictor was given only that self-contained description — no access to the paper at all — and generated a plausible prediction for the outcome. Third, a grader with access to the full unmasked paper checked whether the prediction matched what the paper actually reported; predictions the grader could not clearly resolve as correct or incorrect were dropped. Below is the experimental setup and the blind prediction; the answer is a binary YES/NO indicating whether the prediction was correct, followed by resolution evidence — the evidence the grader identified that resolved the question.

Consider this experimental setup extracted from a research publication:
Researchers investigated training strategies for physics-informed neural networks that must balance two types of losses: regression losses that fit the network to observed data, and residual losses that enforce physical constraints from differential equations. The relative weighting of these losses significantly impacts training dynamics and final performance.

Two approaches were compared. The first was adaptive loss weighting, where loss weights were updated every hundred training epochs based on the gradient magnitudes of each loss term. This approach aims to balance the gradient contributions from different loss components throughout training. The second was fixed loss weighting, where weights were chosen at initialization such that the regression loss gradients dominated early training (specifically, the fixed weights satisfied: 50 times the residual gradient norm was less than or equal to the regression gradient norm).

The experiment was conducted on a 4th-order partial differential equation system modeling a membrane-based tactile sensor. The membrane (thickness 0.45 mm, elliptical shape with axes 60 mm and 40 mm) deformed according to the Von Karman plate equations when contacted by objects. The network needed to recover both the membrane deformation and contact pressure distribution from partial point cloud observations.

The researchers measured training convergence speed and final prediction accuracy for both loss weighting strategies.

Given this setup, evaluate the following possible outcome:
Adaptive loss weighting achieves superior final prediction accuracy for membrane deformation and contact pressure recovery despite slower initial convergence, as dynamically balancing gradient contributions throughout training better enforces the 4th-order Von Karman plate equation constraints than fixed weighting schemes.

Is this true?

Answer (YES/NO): NO